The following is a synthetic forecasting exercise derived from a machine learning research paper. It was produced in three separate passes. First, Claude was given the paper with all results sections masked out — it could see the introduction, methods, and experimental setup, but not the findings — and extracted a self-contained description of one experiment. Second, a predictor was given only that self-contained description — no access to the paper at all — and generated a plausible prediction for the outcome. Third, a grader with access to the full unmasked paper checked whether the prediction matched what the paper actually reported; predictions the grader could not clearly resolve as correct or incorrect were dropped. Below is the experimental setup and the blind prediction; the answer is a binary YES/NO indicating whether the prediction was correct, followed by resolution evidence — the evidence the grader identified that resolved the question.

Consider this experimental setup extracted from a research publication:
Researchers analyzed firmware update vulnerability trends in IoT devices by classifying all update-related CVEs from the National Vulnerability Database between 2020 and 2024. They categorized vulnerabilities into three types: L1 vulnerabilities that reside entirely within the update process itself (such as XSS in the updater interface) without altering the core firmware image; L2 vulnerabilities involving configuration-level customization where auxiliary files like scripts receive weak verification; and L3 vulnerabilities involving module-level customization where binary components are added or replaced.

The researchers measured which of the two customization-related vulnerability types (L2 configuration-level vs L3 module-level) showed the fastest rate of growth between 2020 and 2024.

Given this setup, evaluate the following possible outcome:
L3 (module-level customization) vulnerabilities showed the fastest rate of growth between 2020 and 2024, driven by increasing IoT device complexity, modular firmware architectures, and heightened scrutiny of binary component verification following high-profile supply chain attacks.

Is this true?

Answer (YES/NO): YES